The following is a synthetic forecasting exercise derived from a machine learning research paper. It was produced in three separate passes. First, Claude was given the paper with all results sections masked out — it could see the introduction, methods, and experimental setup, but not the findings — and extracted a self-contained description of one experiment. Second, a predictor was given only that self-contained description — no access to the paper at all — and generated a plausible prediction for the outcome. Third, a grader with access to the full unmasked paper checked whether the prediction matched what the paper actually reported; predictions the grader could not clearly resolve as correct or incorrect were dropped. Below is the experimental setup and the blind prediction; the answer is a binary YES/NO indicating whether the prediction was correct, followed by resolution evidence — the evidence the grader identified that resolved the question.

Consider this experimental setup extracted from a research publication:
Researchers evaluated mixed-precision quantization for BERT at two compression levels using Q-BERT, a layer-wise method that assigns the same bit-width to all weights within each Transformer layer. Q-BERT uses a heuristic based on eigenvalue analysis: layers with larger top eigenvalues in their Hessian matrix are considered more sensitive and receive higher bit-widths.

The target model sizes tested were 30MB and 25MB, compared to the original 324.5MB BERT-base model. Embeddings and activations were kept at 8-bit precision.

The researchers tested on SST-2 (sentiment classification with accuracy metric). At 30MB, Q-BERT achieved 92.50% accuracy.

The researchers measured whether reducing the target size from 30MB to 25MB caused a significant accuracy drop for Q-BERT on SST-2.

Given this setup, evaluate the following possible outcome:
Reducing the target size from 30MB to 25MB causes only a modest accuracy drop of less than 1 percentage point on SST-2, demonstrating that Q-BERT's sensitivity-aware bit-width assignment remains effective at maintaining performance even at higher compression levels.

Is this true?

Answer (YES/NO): YES